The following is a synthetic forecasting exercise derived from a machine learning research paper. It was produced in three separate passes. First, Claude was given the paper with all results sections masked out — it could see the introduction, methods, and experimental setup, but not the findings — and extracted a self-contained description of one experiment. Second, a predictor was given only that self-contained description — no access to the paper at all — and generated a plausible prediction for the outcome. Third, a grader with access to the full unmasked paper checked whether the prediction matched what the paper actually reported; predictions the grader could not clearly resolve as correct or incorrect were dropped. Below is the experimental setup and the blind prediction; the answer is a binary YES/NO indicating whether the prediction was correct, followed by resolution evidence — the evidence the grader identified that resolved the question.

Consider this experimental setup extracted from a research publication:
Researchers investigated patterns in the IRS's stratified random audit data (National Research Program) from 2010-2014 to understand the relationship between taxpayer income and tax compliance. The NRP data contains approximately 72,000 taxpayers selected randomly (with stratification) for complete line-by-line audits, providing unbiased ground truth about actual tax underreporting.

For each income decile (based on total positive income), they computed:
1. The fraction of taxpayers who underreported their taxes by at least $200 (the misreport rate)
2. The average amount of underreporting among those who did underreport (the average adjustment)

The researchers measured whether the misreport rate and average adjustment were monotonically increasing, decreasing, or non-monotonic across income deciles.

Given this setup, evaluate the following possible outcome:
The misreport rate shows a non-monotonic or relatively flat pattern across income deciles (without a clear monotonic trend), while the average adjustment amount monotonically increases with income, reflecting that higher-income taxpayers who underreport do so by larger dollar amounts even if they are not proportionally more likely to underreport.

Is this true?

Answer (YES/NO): NO